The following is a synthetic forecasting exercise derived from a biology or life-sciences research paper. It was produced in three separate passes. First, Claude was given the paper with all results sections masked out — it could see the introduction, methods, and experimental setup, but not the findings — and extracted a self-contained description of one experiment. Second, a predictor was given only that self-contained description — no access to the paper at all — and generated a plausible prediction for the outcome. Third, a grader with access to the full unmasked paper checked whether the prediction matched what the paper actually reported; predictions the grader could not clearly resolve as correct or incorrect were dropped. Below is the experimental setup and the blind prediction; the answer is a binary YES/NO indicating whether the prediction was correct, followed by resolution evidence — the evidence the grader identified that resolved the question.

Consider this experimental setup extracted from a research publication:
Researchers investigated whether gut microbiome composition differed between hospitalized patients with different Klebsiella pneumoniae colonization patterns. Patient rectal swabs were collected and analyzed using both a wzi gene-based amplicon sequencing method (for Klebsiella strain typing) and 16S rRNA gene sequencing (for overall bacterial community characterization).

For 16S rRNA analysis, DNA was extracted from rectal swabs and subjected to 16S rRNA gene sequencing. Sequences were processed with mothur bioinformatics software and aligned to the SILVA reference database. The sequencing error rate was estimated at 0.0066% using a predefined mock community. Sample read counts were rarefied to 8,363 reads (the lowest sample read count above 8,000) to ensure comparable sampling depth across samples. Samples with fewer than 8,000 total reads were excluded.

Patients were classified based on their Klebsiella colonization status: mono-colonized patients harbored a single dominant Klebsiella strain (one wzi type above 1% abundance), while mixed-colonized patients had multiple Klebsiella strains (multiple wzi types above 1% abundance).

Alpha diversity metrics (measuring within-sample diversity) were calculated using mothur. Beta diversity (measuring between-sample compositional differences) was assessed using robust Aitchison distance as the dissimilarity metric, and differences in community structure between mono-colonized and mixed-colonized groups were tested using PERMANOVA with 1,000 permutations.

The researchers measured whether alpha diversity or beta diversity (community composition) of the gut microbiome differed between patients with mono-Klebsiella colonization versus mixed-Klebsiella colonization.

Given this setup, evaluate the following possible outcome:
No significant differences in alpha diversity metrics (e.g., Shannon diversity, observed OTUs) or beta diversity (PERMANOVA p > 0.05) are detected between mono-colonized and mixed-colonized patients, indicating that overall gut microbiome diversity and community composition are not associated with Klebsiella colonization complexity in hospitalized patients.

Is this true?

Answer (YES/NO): YES